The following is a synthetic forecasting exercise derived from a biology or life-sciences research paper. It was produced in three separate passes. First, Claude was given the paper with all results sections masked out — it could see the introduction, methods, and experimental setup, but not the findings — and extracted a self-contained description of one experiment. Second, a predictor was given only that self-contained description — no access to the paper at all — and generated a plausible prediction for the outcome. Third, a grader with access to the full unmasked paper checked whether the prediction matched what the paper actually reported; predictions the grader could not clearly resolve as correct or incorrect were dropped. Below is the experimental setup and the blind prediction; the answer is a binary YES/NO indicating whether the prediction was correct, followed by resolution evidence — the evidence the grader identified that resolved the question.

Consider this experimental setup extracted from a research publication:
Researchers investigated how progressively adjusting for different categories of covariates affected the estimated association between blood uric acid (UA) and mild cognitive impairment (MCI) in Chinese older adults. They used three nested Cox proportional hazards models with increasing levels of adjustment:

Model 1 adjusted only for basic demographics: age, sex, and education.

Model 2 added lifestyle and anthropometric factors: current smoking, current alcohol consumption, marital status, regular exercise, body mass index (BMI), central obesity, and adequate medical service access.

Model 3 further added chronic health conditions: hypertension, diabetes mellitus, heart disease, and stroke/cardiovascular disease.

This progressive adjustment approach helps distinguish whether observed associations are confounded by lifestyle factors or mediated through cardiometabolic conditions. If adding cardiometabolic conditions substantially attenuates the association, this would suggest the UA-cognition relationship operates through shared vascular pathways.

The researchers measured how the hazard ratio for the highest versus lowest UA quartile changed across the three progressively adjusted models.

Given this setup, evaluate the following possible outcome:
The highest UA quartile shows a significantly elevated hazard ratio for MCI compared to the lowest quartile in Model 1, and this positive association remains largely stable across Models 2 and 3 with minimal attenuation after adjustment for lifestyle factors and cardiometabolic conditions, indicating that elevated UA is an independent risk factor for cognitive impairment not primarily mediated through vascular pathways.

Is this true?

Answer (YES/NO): NO